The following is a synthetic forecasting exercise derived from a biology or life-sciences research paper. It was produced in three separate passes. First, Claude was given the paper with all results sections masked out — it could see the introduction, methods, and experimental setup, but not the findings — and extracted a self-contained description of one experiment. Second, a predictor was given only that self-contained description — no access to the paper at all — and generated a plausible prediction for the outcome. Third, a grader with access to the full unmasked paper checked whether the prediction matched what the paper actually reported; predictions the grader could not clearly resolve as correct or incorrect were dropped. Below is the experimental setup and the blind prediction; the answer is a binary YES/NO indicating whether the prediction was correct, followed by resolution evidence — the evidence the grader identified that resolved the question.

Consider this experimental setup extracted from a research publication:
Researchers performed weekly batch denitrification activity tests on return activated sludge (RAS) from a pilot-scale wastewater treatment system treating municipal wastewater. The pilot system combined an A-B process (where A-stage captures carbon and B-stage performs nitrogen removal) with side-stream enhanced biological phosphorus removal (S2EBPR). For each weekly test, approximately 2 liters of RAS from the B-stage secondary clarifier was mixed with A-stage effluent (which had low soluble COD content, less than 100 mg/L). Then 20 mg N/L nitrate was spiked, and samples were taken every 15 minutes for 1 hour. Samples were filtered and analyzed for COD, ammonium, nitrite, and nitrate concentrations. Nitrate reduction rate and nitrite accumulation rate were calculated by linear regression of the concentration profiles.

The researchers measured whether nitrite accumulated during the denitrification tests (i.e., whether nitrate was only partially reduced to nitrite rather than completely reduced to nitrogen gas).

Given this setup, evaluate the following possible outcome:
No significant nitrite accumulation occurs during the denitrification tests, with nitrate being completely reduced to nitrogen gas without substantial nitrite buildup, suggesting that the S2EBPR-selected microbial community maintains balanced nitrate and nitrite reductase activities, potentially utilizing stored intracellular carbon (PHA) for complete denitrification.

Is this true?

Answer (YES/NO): NO